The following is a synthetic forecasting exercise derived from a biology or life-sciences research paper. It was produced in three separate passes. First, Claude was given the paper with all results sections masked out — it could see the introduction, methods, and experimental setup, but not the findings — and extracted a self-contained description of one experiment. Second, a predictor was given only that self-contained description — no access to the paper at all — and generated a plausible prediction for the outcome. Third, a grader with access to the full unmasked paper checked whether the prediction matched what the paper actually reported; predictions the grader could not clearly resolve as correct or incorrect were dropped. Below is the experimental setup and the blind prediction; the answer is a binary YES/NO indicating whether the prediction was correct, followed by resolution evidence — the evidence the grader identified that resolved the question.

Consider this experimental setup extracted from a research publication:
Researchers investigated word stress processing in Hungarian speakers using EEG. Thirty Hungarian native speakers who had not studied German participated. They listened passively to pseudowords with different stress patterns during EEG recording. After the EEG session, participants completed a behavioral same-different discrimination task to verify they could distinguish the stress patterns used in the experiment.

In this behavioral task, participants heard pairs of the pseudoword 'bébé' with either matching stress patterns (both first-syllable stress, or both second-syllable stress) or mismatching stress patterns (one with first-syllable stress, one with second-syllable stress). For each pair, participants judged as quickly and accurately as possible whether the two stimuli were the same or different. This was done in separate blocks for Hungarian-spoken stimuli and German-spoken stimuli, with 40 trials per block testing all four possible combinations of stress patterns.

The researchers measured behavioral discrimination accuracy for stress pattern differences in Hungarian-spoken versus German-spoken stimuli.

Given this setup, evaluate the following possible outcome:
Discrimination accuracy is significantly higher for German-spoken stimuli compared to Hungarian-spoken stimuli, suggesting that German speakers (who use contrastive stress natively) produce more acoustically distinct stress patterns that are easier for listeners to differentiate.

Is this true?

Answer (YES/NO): NO